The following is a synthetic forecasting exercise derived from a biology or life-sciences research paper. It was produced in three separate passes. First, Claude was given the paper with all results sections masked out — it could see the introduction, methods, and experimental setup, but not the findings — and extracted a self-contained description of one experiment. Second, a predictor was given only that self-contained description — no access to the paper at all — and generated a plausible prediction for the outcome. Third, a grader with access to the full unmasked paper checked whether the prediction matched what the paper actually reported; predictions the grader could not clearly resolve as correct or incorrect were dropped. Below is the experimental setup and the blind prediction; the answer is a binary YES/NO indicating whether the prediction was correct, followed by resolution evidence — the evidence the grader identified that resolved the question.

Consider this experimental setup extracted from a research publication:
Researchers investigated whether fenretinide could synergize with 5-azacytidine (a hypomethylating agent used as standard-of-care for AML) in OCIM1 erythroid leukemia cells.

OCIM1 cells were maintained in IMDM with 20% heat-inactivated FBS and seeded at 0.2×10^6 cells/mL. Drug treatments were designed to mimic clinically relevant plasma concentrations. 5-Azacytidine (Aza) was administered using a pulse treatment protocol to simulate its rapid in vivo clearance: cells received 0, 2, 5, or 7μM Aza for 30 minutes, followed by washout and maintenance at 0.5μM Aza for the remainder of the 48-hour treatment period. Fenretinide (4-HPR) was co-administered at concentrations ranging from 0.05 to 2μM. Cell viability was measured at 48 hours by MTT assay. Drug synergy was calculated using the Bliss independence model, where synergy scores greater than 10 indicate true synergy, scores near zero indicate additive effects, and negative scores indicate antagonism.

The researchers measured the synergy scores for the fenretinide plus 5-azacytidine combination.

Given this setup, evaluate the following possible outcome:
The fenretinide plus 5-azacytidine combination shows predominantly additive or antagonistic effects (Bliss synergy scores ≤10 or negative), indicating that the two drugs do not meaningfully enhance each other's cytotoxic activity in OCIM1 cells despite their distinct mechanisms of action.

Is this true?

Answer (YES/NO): NO